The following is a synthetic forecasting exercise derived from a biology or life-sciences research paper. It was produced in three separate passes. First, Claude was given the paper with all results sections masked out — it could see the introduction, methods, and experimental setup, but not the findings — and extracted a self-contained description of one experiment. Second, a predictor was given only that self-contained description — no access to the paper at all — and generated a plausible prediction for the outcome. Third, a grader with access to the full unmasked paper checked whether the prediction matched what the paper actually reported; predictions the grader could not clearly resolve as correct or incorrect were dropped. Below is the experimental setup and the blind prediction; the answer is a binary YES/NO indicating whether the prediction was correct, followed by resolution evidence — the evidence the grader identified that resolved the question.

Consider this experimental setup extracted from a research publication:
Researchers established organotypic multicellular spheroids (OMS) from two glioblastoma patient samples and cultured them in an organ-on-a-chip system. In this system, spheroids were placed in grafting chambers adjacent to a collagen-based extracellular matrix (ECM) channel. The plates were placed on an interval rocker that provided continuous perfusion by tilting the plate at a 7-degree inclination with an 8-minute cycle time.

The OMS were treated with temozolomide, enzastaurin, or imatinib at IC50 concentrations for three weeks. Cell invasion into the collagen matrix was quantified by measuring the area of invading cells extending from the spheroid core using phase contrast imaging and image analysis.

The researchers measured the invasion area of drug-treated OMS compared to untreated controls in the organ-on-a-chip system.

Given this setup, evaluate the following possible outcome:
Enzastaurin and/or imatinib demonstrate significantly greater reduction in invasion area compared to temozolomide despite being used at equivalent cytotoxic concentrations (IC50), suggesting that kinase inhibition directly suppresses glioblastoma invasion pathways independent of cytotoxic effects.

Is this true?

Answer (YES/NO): NO